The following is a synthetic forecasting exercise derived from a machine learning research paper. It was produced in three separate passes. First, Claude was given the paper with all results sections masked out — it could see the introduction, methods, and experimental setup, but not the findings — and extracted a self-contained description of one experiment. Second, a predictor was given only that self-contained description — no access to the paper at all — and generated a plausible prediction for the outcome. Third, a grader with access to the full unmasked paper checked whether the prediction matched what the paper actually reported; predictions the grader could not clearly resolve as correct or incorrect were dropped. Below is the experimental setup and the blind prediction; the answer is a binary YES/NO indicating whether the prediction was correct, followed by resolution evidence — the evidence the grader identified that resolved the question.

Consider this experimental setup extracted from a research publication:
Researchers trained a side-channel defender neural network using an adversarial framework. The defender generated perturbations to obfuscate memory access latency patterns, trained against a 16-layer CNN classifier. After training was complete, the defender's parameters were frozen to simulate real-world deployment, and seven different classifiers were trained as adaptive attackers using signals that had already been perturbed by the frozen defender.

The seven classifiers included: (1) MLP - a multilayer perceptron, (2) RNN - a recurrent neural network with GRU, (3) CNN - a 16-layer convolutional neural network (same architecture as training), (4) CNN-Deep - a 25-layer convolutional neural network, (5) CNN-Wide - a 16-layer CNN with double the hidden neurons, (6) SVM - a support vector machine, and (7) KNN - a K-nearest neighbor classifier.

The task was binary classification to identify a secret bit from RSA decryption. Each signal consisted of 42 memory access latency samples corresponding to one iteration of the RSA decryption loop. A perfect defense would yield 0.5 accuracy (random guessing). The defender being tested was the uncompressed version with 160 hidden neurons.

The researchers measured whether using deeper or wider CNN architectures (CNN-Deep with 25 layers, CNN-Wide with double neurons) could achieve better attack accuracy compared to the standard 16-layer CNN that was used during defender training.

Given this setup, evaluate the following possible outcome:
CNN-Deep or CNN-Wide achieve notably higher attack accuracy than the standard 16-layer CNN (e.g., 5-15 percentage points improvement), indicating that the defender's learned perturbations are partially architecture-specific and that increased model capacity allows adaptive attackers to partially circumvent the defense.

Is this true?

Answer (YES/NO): NO